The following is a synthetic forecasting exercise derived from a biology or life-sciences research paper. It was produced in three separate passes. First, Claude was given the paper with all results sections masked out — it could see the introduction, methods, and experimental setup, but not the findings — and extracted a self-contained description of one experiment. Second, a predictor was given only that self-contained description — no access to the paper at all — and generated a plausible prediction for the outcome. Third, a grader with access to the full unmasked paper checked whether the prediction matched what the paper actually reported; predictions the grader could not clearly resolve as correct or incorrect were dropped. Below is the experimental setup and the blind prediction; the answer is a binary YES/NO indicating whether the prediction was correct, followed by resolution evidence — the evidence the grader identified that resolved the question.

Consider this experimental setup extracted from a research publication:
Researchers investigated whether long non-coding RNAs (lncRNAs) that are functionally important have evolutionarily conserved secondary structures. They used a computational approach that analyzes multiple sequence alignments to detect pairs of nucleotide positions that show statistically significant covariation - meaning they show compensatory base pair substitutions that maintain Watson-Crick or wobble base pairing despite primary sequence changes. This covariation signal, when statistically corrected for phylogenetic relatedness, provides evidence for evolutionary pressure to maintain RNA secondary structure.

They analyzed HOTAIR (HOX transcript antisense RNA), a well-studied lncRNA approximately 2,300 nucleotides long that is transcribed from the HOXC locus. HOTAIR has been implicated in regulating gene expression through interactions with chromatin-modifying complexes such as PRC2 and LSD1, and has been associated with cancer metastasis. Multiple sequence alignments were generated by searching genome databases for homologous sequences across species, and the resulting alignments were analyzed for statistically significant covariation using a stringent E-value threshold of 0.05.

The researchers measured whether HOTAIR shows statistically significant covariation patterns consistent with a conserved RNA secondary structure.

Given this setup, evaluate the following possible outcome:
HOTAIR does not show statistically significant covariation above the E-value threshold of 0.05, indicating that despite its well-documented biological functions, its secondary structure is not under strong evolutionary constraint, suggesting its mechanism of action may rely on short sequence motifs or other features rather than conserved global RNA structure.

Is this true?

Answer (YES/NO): NO